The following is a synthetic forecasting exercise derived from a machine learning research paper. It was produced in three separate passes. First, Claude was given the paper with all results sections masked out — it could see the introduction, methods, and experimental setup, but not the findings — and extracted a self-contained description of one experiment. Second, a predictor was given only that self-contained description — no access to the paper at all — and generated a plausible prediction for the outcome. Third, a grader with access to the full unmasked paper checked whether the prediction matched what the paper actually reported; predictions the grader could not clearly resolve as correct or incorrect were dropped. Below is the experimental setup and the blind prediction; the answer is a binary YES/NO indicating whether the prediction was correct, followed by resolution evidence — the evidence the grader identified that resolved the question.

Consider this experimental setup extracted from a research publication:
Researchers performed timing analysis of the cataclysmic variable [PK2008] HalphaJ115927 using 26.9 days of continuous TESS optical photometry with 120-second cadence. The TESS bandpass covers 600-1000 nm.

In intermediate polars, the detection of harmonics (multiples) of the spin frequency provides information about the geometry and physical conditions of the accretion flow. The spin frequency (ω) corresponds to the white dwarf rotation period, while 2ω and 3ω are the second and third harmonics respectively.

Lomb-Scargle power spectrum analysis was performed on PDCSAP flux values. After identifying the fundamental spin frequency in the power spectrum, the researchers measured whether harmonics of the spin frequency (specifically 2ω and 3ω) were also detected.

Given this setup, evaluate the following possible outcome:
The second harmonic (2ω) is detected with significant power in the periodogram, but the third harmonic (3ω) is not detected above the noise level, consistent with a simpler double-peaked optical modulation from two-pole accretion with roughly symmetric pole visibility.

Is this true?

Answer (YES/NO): NO